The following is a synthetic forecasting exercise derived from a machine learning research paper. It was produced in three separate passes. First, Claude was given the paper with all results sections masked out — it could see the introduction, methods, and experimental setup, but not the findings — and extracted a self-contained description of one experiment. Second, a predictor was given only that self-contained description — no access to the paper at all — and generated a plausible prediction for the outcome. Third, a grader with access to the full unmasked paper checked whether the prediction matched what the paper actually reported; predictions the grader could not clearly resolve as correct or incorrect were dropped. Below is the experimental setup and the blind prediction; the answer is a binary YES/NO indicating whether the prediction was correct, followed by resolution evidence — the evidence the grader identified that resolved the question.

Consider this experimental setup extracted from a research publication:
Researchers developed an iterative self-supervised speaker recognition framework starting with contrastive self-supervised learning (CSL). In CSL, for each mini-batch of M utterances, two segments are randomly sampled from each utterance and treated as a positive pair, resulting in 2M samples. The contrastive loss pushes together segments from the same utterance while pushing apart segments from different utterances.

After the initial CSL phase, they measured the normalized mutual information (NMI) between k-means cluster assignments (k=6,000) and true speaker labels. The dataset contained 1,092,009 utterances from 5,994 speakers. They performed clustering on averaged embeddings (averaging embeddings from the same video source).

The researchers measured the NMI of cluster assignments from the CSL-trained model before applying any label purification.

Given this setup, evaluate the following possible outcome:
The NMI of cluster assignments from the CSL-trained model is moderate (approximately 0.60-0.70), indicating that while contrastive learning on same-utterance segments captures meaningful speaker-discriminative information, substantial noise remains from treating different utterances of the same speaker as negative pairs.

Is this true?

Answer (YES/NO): NO